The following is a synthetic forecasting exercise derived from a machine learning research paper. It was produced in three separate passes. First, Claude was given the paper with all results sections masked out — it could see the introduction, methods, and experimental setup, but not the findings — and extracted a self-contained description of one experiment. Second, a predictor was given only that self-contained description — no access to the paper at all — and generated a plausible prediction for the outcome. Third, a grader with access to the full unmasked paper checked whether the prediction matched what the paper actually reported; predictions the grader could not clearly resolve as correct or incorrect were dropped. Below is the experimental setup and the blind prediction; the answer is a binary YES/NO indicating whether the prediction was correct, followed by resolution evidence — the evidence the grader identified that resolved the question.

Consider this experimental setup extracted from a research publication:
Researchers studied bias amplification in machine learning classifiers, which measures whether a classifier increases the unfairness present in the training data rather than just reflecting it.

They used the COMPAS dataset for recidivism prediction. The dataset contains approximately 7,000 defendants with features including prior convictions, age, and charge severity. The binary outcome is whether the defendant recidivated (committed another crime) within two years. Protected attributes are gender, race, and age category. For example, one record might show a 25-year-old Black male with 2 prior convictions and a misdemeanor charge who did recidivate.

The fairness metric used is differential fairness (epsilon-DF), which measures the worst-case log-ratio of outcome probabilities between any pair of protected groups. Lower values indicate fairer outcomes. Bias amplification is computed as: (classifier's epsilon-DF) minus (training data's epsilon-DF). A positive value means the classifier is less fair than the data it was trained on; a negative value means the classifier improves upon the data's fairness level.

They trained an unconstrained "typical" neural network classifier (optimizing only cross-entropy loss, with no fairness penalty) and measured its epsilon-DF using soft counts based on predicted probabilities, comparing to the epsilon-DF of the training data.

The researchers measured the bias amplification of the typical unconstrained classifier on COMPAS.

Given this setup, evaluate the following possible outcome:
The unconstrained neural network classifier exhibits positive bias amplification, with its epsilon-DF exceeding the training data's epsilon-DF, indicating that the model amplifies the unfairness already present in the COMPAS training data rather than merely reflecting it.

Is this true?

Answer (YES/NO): YES